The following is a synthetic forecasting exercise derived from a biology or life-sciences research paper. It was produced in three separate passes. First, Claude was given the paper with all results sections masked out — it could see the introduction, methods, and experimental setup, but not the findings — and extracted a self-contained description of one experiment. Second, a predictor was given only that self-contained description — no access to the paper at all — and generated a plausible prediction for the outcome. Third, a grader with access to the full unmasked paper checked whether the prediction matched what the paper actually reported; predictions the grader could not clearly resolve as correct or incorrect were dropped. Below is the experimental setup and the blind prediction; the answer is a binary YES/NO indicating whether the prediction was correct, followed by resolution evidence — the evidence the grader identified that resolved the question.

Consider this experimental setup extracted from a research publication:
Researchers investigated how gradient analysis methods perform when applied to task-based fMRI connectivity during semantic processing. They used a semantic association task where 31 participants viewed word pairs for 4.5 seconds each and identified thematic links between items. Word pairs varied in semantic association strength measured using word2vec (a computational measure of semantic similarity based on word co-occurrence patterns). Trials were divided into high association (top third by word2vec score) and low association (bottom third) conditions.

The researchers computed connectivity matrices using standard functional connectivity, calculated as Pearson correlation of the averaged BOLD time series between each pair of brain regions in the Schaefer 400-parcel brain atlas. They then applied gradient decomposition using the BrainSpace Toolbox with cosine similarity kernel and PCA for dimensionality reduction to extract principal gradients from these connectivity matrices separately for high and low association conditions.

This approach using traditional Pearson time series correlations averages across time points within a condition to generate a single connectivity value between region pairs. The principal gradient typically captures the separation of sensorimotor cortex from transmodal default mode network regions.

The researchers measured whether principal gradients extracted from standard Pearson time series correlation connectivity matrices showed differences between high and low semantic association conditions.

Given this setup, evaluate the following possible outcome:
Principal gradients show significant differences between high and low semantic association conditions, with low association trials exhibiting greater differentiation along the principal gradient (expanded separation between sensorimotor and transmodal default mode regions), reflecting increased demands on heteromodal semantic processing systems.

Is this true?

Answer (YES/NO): NO